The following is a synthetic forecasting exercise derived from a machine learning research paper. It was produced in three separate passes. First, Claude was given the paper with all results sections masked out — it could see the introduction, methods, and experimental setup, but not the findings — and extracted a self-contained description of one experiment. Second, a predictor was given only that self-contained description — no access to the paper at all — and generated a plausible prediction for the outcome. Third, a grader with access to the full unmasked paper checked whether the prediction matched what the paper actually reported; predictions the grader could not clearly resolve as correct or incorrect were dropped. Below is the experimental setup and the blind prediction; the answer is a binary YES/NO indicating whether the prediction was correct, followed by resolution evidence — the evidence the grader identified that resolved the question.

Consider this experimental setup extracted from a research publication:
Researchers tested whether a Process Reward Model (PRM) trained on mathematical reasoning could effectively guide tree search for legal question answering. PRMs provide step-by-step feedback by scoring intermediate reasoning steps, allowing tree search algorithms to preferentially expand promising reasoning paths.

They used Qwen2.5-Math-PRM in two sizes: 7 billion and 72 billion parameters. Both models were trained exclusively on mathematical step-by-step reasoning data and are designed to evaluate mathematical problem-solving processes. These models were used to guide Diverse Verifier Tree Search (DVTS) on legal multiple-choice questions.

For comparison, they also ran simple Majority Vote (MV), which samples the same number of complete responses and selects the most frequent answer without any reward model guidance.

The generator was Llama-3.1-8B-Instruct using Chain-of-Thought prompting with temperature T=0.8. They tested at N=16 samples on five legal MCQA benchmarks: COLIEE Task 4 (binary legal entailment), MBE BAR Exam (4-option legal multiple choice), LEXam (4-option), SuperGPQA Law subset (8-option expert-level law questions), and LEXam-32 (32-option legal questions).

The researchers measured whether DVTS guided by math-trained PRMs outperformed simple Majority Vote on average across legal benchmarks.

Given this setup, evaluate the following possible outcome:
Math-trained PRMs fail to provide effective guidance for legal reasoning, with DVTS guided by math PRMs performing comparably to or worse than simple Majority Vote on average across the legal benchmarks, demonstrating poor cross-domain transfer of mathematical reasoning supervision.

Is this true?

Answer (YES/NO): NO